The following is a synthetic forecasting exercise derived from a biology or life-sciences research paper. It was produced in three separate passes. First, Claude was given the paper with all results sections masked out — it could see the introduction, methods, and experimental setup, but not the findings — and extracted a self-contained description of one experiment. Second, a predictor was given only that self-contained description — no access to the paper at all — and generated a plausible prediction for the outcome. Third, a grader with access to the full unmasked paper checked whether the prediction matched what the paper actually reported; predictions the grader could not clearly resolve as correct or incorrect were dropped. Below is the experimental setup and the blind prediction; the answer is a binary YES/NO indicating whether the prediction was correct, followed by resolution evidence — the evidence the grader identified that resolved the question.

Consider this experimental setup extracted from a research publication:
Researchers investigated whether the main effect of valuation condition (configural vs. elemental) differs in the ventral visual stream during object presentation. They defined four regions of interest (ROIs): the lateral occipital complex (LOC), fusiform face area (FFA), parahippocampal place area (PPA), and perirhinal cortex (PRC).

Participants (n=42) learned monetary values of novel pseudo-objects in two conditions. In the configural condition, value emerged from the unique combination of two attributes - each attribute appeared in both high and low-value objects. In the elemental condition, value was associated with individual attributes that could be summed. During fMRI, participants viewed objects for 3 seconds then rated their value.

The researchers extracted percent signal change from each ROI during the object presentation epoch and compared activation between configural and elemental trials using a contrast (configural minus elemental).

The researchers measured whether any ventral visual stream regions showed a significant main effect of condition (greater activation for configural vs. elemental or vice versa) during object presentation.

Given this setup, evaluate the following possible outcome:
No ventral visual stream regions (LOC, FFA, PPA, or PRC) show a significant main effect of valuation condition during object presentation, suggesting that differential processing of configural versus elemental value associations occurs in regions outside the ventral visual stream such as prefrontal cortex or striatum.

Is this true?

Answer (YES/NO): YES